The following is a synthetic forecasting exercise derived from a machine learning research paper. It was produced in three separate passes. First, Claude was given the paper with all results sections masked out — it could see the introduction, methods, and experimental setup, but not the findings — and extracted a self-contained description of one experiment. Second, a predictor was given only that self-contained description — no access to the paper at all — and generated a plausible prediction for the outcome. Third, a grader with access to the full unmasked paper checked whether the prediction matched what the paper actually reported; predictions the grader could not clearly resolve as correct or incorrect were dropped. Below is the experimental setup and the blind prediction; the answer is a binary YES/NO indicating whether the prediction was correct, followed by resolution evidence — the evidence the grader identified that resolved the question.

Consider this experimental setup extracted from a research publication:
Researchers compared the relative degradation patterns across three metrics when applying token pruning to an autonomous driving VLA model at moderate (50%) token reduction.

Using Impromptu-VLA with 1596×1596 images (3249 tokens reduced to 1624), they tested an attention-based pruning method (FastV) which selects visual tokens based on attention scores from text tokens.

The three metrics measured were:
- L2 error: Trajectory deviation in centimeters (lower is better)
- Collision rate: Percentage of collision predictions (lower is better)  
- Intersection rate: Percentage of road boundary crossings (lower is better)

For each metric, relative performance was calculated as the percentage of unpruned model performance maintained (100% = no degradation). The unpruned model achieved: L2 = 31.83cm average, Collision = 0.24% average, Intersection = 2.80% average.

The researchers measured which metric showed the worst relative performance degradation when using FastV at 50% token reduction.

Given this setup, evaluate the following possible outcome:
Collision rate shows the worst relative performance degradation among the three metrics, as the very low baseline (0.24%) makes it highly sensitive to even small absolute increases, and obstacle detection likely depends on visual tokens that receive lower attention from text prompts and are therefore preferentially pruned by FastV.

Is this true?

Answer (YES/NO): YES